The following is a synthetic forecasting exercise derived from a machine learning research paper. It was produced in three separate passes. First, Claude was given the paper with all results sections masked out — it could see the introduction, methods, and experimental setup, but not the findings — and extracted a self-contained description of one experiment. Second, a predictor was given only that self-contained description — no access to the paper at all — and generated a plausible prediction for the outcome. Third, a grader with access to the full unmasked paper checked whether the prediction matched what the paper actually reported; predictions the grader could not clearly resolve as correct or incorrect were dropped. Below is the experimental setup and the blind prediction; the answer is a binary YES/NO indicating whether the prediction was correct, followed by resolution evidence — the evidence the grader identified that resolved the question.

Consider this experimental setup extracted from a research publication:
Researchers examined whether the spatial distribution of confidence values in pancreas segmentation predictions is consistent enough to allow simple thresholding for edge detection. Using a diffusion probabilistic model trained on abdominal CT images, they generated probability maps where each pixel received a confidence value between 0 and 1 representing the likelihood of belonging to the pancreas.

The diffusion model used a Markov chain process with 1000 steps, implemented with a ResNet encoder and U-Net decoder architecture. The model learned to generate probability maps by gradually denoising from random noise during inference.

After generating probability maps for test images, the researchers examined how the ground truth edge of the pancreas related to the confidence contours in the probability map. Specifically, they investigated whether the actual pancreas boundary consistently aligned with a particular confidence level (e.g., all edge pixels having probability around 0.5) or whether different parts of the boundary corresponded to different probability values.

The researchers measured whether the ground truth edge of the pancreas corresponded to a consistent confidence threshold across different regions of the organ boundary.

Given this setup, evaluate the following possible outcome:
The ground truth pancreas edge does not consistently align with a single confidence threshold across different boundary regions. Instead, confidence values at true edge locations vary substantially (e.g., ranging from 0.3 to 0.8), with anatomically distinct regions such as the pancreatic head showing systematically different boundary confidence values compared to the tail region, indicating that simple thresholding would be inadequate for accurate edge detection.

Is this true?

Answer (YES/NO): NO